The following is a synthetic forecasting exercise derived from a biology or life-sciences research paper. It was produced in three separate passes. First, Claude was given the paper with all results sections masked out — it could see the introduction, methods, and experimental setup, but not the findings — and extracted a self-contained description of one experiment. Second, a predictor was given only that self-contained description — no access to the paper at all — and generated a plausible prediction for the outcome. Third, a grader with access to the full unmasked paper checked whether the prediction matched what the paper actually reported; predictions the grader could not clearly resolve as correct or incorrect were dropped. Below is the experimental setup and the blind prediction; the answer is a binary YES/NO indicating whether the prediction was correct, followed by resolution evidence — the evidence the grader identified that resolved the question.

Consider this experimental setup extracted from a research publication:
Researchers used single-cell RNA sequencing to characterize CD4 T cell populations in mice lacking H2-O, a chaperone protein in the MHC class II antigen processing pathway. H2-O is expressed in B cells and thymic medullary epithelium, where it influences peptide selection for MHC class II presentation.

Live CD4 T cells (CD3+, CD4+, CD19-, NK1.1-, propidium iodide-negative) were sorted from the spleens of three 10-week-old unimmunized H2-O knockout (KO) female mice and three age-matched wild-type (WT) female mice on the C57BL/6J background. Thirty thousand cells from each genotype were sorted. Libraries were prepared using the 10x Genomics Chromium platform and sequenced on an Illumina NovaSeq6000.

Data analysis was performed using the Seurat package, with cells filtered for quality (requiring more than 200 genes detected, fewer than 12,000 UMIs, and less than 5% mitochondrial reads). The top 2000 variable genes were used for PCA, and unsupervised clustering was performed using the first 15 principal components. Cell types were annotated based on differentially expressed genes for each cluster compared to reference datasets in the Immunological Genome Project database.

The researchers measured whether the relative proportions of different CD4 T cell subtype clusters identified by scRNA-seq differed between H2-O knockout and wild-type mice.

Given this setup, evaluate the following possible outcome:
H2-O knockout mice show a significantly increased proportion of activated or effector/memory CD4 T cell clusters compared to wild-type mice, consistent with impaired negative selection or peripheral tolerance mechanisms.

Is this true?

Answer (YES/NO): YES